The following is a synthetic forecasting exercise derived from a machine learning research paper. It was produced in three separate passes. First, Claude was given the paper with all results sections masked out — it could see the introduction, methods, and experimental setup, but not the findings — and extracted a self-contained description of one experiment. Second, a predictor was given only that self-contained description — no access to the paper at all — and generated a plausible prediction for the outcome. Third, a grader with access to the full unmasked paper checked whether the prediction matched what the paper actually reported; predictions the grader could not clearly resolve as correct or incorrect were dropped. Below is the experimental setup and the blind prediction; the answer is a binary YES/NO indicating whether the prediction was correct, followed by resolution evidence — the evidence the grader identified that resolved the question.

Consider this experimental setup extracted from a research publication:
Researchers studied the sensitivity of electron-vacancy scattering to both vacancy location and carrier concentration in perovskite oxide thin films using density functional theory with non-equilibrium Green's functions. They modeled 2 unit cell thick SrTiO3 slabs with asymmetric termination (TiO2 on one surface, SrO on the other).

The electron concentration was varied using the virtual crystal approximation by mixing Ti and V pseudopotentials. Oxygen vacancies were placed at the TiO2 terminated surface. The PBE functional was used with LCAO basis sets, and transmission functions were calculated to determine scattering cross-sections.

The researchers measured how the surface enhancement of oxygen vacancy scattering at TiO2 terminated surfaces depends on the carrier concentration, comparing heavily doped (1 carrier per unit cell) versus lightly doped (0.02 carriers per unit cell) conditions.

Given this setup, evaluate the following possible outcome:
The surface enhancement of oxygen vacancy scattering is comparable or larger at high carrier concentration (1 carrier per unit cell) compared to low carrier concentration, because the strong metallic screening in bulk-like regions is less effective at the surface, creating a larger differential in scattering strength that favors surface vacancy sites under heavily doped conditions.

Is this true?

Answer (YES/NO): NO